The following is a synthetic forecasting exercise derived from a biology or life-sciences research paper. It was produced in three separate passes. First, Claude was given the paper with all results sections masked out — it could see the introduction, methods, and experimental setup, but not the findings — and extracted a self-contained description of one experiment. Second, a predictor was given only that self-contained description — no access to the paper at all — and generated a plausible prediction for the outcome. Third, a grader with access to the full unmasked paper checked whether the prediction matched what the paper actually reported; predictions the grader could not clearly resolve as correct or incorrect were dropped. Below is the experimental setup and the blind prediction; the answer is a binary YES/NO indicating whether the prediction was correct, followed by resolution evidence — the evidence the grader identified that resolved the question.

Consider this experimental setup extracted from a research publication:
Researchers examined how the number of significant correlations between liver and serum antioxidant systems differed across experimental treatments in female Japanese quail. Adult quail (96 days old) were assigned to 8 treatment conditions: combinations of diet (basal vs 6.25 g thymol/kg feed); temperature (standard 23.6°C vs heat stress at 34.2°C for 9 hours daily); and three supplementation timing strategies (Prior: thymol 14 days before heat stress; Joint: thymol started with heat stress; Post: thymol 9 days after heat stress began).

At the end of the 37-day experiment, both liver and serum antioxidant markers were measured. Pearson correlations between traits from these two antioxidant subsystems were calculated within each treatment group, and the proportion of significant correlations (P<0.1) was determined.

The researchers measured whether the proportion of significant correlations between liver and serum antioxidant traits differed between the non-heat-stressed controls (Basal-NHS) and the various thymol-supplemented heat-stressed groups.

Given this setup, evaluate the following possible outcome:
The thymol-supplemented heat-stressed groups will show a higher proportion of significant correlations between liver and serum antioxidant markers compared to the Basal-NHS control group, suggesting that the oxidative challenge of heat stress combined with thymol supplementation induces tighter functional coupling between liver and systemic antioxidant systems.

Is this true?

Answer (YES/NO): YES